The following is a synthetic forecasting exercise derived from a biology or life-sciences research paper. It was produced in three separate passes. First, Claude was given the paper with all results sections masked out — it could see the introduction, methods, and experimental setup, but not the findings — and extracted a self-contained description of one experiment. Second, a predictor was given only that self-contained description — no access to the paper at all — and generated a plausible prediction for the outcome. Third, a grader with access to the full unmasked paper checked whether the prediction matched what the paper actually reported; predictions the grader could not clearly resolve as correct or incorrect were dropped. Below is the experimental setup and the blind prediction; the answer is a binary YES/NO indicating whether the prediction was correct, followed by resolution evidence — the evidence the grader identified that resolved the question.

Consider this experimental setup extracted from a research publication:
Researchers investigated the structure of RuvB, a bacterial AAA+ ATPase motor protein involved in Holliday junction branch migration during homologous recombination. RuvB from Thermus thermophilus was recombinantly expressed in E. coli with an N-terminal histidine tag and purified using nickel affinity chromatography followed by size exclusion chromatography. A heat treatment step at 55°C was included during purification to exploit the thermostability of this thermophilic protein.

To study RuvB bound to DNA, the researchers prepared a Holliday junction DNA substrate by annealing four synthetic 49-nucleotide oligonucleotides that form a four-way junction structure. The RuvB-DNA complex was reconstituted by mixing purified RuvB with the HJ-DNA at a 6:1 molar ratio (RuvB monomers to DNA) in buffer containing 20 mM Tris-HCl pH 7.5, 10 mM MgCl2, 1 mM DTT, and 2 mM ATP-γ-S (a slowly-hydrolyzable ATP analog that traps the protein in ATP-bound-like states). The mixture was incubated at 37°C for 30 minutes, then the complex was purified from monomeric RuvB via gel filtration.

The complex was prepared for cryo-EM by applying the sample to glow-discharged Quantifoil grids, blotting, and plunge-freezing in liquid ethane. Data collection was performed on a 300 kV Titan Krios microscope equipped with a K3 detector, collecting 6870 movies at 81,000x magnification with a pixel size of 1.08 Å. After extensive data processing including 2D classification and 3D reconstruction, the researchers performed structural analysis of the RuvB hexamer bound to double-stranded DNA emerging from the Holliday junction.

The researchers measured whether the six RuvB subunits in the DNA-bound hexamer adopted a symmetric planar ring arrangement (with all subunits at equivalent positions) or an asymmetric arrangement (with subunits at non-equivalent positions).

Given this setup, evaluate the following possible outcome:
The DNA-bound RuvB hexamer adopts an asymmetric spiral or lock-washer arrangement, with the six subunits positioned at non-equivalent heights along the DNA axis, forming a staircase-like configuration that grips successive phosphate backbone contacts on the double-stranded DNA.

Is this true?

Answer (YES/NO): YES